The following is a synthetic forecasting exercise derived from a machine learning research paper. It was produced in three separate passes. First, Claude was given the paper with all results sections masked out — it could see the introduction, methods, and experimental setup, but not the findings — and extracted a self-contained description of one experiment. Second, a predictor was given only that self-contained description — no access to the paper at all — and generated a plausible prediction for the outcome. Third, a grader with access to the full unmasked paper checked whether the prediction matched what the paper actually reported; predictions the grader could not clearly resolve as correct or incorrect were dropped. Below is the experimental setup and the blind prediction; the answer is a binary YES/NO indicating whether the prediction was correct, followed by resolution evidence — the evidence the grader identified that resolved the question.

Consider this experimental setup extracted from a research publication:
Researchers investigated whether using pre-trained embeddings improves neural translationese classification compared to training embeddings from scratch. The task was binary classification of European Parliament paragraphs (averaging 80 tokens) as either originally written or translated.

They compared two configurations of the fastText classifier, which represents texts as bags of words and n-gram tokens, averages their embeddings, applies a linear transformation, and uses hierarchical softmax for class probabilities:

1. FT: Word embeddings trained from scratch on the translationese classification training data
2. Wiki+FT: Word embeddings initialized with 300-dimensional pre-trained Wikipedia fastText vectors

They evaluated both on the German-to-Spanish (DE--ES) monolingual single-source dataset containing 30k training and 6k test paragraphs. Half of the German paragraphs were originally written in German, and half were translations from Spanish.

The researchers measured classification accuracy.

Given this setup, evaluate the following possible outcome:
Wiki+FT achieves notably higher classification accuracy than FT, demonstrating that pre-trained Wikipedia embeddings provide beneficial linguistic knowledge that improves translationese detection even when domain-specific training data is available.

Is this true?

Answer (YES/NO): NO